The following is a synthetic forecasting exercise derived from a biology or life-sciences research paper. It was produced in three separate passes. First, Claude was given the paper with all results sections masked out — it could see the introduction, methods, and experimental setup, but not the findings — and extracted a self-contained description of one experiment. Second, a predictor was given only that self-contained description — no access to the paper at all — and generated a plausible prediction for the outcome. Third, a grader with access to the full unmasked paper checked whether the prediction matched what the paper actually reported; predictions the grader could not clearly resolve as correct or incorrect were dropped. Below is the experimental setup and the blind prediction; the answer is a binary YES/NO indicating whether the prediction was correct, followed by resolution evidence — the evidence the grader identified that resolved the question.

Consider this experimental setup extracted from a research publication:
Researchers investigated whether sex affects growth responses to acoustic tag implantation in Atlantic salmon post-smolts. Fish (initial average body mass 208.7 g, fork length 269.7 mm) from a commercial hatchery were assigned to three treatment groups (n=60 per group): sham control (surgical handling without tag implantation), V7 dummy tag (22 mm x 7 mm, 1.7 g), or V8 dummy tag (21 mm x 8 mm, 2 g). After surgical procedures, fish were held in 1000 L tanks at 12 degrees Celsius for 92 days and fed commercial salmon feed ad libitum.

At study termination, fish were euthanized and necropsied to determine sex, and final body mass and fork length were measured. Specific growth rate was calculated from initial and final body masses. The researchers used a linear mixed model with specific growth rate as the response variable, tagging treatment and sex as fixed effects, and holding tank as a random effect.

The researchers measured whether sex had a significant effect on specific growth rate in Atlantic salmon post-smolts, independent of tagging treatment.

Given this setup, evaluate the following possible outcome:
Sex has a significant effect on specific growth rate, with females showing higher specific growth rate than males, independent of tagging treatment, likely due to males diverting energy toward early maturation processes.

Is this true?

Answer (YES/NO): NO